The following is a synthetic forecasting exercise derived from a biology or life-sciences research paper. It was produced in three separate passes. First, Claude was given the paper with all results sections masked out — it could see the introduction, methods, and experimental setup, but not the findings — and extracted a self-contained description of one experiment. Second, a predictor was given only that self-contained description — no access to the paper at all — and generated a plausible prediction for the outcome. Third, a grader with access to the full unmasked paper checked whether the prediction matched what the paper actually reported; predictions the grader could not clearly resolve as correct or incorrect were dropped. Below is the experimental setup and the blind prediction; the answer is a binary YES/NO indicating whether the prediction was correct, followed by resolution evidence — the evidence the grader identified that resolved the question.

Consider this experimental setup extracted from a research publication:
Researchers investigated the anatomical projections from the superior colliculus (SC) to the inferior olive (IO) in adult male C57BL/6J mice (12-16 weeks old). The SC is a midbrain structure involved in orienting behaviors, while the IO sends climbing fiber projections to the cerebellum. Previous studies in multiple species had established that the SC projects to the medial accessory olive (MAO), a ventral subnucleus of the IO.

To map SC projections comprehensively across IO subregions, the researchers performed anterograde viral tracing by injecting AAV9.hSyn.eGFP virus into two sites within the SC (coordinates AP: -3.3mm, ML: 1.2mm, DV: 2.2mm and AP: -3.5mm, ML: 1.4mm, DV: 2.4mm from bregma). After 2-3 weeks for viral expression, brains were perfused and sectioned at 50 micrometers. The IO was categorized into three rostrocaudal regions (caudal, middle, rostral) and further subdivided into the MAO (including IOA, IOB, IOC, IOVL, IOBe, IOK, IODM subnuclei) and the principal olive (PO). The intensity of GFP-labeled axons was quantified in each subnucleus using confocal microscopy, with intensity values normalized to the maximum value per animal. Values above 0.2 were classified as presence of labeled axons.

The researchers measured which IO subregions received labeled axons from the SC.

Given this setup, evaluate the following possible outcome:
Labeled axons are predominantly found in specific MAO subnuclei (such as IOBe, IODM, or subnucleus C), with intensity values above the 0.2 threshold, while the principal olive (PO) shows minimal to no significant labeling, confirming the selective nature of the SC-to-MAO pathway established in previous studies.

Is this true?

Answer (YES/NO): NO